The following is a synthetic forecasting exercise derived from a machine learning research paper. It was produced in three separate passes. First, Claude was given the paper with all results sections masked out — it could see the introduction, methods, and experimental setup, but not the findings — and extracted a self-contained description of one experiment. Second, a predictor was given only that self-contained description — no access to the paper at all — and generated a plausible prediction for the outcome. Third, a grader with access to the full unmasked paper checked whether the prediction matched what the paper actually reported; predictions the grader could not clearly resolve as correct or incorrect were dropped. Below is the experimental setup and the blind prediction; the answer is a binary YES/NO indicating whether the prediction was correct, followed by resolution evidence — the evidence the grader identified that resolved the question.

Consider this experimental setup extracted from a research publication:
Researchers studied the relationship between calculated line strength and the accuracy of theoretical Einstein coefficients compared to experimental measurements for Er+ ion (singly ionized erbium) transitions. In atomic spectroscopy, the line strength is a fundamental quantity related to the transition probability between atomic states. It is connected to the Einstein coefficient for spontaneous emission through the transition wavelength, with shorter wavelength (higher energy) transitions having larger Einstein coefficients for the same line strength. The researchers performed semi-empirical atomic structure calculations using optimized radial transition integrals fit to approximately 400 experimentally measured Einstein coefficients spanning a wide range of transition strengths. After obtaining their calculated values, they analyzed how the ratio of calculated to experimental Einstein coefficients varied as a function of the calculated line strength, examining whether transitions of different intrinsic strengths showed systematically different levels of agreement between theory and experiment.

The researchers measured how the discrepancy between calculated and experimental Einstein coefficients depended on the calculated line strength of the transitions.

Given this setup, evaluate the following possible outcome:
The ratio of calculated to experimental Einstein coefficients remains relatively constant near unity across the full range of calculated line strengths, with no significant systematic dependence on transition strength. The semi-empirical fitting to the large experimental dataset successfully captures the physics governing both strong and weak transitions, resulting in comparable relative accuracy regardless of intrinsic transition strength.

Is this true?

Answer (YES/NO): NO